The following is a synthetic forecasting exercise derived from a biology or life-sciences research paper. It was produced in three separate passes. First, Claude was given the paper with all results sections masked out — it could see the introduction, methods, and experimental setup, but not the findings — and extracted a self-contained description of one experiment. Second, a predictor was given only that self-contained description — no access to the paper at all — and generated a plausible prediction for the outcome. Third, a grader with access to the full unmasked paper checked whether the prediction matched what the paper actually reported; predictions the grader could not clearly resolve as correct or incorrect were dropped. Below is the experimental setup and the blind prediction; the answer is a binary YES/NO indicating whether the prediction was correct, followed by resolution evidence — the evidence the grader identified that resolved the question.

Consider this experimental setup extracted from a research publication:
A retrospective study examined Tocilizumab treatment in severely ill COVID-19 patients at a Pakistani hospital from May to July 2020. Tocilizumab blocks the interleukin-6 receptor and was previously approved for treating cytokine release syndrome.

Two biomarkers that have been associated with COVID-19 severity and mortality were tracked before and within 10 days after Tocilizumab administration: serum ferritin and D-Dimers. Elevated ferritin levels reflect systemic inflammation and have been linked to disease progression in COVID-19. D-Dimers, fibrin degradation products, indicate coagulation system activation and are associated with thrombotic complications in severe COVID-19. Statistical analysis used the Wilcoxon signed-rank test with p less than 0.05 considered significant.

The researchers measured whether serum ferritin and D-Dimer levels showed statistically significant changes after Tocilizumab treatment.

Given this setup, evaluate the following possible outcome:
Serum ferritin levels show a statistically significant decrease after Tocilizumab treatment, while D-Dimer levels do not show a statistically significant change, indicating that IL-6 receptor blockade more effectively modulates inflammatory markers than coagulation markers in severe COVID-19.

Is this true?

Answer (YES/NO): NO